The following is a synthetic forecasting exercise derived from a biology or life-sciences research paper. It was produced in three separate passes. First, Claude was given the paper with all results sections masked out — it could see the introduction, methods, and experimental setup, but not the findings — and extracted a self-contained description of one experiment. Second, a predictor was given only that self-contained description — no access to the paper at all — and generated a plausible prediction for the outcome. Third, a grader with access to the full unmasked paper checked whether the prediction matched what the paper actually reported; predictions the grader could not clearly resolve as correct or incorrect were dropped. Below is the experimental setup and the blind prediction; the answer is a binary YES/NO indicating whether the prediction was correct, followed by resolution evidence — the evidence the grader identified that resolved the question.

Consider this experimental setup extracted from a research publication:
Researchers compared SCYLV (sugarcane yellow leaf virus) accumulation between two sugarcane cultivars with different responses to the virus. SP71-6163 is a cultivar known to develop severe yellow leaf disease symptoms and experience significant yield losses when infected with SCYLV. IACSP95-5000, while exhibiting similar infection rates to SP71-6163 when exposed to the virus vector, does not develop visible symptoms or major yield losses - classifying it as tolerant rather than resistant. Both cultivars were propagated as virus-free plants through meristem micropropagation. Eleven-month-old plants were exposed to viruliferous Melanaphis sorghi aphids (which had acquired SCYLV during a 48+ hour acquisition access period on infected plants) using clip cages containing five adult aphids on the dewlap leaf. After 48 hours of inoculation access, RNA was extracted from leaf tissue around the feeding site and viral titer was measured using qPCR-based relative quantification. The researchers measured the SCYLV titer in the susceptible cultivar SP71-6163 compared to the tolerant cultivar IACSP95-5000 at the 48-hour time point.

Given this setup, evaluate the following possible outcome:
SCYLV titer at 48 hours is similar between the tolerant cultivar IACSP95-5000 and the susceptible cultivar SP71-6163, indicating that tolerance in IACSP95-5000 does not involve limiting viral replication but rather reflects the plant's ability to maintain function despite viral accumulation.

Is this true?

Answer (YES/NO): NO